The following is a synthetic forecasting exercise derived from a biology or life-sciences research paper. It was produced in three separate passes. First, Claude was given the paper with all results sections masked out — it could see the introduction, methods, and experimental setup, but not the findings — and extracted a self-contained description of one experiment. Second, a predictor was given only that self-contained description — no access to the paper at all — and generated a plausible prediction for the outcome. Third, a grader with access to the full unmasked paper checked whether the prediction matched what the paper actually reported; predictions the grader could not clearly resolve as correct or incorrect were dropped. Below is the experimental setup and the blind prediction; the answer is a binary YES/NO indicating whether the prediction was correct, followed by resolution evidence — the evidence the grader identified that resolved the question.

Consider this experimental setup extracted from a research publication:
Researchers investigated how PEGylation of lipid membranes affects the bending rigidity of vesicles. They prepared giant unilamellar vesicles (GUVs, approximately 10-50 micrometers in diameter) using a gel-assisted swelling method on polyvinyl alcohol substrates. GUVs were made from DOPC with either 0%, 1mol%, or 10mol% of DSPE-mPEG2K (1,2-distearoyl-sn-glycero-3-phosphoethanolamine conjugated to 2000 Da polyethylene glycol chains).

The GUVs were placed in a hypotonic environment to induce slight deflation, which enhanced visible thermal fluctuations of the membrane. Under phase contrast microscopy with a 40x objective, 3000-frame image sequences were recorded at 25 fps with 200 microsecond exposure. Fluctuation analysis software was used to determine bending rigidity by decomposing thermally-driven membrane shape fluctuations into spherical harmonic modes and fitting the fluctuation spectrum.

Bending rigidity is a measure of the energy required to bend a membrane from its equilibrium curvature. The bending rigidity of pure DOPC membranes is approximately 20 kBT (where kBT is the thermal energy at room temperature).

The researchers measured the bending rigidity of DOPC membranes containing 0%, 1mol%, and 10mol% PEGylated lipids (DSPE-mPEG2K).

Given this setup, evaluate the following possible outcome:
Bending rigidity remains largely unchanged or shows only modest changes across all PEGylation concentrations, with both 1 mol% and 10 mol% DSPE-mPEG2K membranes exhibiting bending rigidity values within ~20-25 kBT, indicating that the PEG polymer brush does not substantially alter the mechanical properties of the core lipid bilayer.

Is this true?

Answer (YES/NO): NO